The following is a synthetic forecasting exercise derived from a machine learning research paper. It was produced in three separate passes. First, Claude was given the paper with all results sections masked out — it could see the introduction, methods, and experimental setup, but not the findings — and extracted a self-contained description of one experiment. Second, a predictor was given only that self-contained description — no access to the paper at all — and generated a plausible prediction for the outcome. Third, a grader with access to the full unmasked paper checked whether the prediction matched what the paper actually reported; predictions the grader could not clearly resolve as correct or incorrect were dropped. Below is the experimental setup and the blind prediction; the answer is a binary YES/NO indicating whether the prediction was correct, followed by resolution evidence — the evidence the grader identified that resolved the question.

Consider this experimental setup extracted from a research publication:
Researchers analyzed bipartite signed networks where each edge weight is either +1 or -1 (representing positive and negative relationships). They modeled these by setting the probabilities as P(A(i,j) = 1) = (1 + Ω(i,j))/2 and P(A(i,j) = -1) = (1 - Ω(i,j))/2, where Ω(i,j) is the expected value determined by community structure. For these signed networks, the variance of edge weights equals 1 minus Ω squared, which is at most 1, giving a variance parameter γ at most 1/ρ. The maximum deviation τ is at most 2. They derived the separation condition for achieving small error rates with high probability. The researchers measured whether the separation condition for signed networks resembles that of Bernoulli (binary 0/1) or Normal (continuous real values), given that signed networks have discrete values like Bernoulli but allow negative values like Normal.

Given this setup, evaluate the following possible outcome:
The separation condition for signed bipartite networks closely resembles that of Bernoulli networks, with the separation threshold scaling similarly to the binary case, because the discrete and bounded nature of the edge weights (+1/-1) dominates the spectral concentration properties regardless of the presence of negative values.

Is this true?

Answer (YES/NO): NO